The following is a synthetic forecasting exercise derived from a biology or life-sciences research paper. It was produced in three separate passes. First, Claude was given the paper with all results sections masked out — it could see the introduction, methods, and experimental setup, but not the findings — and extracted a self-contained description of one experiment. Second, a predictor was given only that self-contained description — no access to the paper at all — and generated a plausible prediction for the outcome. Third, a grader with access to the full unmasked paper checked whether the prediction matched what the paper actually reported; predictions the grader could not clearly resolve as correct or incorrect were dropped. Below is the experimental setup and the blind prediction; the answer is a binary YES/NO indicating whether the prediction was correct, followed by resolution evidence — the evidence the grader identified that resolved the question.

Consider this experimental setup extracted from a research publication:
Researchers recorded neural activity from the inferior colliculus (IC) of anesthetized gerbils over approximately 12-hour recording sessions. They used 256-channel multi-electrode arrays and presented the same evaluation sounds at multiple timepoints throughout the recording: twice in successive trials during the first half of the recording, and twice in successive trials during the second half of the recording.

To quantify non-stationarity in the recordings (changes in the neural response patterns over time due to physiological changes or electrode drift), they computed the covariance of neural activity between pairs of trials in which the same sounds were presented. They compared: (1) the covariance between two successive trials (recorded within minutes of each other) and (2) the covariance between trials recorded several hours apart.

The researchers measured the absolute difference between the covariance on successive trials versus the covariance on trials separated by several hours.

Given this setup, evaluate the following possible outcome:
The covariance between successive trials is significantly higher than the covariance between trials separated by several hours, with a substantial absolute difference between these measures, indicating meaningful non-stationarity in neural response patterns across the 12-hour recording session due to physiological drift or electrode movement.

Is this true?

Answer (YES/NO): YES